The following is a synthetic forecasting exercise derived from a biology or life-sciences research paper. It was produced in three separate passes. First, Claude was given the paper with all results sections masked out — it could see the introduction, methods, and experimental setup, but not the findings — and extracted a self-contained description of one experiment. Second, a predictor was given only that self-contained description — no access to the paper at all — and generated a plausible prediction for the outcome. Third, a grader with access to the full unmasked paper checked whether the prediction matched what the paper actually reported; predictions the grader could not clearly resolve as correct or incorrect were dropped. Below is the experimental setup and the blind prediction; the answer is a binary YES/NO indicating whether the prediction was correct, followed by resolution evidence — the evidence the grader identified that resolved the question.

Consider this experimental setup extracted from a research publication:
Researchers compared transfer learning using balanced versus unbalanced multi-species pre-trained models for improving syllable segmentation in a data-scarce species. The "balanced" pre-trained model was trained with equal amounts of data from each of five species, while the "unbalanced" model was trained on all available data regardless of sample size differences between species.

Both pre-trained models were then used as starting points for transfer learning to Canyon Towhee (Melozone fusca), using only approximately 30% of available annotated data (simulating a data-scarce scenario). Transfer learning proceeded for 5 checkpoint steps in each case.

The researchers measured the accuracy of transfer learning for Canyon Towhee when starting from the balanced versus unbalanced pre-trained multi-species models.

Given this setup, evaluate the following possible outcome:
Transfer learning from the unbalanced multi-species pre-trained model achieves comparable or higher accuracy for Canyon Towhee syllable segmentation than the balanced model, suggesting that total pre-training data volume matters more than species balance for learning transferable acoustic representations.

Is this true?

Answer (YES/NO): NO